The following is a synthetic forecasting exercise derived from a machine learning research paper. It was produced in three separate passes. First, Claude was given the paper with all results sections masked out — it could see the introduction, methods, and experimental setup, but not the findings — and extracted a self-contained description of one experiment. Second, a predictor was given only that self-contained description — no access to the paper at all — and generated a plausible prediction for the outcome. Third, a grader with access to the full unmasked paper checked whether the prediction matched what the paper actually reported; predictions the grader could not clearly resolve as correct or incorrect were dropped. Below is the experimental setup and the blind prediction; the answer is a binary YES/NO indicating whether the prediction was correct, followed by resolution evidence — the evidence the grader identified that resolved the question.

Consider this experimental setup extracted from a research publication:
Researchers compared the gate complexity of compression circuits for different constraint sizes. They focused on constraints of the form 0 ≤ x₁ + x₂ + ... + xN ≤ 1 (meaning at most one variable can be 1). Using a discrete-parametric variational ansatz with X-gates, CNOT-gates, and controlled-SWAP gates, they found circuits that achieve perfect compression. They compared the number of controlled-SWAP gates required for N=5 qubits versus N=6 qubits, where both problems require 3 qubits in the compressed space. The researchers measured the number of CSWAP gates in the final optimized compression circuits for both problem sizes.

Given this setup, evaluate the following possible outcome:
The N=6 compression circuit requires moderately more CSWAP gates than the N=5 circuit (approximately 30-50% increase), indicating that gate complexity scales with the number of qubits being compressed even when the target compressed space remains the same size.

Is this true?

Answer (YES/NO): NO